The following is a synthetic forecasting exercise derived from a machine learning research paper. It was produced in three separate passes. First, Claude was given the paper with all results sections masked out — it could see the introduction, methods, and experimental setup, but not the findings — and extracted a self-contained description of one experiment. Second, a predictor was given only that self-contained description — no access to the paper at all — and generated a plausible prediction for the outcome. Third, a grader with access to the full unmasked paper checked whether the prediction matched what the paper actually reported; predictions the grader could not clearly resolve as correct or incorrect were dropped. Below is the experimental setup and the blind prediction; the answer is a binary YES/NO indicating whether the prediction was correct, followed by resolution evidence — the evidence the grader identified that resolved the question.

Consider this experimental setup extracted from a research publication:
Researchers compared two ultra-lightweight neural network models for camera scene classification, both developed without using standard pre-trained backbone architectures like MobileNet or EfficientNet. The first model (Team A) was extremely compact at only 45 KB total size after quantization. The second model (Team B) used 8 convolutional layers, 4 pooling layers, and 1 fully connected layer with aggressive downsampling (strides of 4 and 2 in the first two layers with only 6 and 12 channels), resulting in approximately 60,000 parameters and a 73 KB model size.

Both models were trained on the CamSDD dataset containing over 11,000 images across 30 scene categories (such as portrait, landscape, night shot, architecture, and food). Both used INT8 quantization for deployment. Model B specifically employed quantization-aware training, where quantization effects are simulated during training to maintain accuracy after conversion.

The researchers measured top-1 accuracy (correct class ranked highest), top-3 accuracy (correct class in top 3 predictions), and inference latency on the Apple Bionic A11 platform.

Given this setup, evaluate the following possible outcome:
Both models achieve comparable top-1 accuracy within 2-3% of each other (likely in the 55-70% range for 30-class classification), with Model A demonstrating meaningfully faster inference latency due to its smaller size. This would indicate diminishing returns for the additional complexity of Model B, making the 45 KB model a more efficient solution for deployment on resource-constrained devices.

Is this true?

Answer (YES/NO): NO